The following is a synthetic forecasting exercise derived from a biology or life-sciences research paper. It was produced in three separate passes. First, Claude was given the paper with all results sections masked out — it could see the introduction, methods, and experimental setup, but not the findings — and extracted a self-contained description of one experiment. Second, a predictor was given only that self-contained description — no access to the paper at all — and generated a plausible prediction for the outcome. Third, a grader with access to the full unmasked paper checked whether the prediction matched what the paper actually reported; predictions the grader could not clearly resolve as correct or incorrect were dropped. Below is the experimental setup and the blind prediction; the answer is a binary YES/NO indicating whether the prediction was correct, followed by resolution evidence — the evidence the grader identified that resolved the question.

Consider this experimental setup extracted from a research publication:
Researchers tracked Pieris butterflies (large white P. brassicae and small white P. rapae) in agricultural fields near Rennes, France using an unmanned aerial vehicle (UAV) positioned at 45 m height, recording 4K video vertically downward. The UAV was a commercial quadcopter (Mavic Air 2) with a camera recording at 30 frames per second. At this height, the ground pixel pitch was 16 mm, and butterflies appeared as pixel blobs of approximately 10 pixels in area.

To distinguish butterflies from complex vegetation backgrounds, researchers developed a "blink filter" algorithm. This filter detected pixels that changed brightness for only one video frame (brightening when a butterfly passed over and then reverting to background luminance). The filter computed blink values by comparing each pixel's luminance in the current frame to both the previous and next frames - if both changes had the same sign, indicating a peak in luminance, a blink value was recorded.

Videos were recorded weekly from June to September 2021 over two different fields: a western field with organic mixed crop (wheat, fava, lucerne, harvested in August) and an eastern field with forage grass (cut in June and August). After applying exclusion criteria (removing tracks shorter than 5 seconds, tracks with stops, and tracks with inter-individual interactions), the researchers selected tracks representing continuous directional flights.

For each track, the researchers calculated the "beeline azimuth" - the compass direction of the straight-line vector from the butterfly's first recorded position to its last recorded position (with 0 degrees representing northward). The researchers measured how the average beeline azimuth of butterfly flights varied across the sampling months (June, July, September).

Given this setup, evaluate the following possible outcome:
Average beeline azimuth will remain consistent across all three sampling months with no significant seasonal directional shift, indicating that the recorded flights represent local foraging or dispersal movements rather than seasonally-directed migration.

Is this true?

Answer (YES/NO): NO